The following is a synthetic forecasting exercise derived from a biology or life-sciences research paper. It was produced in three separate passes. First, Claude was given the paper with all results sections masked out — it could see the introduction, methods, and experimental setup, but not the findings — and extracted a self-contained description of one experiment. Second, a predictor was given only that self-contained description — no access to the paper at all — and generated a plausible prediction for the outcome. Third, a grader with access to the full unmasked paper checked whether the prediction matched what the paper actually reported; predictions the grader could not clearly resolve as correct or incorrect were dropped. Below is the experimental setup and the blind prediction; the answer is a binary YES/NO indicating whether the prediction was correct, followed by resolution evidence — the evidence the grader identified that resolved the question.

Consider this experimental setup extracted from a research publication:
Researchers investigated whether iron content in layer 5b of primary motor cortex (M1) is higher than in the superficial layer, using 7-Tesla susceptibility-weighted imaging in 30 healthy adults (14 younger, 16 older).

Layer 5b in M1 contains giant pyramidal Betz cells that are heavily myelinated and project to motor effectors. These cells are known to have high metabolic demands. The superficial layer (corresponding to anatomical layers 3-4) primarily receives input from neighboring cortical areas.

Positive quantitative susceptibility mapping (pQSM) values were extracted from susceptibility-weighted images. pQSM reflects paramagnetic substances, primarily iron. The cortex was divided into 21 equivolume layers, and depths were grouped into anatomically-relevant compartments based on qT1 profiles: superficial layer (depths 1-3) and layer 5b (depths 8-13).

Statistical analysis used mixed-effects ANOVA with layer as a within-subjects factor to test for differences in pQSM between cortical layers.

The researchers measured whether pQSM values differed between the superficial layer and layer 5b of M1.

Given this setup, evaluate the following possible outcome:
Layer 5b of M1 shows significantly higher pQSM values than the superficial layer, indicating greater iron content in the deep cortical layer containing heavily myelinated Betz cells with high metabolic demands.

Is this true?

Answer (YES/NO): YES